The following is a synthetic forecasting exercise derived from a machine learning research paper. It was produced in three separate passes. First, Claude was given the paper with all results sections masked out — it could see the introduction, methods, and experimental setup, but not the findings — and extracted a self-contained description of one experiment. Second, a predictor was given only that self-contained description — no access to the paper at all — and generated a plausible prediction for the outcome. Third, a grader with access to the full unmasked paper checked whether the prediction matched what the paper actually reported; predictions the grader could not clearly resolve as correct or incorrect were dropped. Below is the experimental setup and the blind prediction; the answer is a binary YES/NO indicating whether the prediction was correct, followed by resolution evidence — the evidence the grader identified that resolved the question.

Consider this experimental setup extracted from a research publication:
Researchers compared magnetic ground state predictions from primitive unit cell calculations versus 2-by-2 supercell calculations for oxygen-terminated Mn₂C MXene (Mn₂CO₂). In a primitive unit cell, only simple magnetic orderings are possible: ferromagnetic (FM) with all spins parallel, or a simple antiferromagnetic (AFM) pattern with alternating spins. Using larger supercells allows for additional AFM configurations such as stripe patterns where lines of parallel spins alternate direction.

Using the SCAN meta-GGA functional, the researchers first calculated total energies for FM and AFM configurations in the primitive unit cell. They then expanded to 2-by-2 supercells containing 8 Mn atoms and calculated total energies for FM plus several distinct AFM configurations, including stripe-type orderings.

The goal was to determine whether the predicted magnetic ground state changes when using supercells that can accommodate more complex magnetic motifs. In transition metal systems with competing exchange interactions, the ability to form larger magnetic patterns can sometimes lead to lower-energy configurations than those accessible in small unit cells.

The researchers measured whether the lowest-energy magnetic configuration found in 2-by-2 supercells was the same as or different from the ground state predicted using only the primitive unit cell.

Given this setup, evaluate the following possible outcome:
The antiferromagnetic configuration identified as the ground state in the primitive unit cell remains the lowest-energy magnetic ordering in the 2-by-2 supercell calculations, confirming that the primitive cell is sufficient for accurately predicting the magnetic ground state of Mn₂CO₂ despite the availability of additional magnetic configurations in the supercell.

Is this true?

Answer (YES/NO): NO